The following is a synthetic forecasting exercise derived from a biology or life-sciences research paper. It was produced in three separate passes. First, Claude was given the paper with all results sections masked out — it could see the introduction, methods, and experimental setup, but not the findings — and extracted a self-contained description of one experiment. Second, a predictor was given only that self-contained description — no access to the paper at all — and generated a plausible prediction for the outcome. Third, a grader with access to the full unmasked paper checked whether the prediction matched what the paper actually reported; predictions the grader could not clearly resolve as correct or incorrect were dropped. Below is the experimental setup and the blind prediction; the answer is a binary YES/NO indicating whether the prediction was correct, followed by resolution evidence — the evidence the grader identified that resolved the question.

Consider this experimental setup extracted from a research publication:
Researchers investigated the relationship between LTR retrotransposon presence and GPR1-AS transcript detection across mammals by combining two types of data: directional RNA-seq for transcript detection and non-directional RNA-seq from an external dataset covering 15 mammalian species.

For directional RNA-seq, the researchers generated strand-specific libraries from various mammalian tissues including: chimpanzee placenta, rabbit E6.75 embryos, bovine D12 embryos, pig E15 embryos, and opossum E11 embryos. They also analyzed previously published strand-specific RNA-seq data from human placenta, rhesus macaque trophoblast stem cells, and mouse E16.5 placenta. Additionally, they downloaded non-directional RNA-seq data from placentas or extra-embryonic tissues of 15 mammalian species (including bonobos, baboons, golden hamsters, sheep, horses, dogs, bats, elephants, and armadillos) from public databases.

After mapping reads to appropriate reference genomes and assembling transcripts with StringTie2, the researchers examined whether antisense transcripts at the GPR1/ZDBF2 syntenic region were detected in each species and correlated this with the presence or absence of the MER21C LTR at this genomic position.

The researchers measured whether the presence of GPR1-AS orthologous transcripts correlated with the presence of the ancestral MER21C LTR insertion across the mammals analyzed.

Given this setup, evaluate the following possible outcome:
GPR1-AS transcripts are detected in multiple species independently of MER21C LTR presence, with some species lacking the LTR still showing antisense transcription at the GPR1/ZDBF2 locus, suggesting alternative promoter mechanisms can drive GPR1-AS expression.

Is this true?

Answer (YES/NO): NO